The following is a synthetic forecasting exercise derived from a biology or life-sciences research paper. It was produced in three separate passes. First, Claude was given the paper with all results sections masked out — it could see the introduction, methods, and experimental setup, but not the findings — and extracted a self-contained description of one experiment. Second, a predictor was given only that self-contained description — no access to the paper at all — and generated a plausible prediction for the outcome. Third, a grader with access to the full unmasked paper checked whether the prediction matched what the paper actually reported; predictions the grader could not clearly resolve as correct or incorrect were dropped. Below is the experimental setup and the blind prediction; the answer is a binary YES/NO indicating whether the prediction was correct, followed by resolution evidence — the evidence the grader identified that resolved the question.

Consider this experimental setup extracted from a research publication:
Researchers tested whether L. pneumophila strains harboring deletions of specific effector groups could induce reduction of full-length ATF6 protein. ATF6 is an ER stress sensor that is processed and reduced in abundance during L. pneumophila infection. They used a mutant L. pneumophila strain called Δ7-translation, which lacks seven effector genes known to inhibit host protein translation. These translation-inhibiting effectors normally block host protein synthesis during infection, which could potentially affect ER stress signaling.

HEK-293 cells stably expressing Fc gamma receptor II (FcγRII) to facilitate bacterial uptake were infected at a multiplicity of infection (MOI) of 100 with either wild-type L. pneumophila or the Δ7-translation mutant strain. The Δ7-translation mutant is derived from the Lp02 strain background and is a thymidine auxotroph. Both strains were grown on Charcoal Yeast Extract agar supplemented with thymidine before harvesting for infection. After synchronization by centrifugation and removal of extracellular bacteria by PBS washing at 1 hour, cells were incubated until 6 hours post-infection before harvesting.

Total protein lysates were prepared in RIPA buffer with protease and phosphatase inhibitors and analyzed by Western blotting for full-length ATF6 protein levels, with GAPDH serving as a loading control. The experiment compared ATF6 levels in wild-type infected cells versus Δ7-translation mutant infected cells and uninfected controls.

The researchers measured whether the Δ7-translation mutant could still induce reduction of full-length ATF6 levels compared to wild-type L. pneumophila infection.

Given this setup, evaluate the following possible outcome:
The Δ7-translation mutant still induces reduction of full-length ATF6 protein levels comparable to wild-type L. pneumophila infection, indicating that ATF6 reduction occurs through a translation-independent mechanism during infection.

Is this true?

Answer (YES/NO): YES